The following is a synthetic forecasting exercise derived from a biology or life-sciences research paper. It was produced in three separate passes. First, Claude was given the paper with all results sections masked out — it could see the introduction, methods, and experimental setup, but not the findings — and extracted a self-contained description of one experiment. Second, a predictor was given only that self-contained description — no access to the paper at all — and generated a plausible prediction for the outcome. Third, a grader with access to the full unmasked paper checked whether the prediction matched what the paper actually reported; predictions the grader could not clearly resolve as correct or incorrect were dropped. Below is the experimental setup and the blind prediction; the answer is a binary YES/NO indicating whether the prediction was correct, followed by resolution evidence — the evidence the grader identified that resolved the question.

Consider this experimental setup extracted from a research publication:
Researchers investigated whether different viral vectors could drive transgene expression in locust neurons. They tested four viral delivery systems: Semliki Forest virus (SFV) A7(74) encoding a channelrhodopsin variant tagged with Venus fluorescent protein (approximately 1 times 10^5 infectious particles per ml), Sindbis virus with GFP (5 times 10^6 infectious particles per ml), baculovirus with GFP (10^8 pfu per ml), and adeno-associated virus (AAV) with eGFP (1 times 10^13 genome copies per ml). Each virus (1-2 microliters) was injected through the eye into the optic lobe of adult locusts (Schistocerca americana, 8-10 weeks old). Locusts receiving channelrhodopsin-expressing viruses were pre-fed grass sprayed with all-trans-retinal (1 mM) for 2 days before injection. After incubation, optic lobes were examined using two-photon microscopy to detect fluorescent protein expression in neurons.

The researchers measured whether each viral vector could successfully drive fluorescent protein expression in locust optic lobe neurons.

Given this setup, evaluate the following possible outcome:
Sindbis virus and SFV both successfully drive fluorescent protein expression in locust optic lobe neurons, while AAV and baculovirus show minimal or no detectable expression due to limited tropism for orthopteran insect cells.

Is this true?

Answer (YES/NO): NO